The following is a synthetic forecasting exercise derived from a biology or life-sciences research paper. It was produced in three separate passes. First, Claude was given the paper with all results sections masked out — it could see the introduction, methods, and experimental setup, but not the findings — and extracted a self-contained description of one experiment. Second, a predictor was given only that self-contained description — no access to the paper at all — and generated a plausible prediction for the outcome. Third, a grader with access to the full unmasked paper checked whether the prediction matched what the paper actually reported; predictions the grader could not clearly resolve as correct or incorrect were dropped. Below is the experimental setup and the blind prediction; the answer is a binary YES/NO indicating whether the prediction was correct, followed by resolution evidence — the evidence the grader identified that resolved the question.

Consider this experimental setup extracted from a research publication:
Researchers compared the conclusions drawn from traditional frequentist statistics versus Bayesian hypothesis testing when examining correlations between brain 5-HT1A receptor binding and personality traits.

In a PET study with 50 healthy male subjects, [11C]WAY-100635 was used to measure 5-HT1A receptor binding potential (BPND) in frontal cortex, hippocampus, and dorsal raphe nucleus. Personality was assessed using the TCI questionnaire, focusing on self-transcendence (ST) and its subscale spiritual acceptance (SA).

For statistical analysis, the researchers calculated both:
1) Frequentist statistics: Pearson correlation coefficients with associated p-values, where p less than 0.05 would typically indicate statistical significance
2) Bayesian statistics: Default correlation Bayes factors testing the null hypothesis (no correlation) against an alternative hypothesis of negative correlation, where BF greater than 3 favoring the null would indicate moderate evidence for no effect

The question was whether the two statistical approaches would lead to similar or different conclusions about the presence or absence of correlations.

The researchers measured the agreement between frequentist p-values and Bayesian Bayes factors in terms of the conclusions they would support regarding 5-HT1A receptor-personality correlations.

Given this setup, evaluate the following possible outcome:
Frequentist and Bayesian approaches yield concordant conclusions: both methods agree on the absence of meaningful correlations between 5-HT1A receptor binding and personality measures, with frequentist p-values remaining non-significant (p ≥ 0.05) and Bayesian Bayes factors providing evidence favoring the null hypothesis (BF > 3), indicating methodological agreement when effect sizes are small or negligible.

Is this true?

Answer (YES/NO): NO